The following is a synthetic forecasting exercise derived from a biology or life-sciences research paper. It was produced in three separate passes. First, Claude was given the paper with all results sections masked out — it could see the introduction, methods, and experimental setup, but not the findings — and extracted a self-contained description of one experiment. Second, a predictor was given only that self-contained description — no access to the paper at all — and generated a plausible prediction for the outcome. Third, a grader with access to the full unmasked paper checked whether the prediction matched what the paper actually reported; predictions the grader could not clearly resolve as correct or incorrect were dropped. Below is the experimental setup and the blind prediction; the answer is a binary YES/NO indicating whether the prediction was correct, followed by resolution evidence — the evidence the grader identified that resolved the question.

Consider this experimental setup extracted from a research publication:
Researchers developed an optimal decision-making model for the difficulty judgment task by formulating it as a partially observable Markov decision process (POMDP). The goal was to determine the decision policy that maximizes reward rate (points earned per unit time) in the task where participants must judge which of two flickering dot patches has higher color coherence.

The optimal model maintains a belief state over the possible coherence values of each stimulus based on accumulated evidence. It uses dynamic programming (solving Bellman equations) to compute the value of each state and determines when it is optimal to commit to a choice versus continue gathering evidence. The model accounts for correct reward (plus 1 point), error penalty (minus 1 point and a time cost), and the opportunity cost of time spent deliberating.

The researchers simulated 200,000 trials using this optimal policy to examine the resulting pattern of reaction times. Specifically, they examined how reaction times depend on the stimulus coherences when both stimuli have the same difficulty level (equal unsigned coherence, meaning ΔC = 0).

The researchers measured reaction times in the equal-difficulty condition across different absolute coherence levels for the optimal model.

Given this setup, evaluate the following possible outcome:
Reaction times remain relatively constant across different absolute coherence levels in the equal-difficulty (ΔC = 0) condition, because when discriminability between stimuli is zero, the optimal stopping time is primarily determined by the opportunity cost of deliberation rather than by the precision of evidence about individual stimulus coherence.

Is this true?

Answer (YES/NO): NO